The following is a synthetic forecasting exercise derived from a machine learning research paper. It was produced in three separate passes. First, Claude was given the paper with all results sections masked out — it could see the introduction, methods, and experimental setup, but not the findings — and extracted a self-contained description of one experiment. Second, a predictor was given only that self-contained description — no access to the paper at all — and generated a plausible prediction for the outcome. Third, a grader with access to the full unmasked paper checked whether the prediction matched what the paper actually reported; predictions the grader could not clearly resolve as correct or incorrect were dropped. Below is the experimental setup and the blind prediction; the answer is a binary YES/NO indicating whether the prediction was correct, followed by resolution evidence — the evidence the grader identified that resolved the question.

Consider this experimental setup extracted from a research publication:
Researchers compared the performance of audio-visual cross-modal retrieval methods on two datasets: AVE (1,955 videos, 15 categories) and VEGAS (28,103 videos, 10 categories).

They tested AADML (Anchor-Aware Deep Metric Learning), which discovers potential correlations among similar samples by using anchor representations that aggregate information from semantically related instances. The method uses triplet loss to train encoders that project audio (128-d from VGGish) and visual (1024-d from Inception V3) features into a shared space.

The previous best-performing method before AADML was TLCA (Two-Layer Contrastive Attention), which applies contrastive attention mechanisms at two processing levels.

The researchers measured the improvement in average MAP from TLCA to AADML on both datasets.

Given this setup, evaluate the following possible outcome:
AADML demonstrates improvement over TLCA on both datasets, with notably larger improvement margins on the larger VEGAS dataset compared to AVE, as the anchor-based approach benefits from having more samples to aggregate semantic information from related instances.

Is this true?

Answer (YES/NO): NO